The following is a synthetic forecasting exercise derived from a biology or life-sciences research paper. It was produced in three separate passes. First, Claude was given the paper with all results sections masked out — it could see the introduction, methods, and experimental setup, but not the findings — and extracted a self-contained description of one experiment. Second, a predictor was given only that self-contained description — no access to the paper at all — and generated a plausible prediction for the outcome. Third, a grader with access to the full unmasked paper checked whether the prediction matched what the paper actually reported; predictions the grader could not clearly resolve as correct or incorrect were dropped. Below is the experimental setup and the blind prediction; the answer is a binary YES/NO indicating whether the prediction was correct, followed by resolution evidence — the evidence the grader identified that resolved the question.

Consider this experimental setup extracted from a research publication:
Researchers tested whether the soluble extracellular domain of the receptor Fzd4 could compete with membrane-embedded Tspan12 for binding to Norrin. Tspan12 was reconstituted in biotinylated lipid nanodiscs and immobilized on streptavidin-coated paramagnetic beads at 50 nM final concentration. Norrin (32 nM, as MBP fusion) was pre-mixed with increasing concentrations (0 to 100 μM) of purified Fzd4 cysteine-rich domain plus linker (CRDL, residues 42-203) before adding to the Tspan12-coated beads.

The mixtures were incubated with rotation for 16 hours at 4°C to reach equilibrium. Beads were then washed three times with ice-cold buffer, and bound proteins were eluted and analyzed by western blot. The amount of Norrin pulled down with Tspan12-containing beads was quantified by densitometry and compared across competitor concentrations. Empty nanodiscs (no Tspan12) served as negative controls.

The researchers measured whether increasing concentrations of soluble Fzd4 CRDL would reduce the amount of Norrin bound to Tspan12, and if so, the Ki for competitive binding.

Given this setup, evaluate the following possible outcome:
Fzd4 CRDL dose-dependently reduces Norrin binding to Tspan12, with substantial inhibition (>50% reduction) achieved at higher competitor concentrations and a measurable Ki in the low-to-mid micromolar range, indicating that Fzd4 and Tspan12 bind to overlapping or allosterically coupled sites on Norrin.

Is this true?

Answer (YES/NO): NO